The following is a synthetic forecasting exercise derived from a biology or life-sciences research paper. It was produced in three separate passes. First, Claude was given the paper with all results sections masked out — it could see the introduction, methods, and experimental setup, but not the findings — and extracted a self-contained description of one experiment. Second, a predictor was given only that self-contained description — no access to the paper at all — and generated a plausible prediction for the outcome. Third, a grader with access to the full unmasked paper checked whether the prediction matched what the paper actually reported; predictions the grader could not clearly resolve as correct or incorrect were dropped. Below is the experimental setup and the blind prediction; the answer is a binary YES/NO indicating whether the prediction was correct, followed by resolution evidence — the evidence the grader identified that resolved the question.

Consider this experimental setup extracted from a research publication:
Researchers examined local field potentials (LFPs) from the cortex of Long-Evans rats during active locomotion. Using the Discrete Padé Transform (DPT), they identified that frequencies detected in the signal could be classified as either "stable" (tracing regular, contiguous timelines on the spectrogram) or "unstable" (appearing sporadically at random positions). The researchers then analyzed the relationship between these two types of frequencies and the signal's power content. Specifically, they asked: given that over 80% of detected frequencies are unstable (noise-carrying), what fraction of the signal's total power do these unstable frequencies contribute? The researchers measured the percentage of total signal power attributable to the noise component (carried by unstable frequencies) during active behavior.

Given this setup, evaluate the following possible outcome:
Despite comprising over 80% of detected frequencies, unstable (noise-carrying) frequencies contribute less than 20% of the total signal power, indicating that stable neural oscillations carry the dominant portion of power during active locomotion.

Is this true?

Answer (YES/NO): YES